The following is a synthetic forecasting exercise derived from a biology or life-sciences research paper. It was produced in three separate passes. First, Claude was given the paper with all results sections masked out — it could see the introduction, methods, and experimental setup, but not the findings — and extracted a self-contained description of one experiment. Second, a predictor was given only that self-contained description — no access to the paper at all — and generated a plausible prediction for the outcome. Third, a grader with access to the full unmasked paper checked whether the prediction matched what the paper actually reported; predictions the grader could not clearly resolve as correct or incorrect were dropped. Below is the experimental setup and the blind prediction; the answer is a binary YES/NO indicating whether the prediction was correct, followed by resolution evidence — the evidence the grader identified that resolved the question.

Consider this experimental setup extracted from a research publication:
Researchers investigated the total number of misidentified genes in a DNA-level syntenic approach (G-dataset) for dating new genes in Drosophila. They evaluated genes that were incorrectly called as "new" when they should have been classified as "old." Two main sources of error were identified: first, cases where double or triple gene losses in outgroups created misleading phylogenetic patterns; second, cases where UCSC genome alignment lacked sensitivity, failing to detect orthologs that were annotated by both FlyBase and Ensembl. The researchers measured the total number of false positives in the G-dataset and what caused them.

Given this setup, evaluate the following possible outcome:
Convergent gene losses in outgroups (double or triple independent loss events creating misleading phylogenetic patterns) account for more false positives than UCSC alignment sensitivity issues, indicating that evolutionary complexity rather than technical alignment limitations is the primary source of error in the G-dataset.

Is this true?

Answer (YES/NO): YES